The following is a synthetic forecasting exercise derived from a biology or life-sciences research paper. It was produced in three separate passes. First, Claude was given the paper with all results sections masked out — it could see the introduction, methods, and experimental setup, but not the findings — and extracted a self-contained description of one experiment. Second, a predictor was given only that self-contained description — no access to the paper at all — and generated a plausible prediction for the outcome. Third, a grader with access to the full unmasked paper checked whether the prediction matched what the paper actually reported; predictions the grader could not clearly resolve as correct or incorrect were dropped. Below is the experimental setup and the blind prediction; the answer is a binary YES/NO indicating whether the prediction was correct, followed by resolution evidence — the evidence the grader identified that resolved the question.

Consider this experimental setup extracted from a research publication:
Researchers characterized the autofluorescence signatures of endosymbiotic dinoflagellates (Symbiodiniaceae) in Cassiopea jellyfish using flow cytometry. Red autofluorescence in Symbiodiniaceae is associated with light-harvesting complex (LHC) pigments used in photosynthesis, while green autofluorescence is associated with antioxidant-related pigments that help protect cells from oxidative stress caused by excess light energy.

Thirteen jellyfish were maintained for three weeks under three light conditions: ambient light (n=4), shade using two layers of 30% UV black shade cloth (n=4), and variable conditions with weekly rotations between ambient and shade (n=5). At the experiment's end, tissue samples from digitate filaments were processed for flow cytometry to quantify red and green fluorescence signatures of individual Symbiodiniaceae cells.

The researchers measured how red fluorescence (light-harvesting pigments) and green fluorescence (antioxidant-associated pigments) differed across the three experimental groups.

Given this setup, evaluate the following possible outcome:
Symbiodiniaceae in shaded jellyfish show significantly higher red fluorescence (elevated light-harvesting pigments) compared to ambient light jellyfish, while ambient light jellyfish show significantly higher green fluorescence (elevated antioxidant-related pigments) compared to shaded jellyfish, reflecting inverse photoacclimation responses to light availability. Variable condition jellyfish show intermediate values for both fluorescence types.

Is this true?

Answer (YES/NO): NO